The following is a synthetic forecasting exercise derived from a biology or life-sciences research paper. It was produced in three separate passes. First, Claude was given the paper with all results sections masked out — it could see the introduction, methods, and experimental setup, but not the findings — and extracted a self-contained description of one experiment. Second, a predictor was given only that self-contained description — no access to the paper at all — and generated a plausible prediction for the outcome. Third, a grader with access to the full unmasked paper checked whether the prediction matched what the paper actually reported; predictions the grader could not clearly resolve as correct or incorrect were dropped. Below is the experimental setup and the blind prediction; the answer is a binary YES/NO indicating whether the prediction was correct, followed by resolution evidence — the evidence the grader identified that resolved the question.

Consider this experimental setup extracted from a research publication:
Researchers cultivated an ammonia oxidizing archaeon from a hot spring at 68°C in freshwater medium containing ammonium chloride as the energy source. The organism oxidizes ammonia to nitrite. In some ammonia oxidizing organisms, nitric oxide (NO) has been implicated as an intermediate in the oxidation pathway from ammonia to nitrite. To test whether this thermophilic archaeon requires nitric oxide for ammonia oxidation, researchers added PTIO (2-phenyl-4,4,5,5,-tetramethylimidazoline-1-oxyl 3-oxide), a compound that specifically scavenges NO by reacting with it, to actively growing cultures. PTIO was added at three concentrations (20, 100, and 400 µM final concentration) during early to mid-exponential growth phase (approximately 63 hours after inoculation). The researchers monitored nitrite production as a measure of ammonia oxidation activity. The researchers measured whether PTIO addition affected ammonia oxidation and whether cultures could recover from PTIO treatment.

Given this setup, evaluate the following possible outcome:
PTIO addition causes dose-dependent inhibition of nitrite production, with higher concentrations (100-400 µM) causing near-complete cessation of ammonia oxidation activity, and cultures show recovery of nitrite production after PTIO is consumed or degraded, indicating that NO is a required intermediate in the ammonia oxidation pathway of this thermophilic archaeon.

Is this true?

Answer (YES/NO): NO